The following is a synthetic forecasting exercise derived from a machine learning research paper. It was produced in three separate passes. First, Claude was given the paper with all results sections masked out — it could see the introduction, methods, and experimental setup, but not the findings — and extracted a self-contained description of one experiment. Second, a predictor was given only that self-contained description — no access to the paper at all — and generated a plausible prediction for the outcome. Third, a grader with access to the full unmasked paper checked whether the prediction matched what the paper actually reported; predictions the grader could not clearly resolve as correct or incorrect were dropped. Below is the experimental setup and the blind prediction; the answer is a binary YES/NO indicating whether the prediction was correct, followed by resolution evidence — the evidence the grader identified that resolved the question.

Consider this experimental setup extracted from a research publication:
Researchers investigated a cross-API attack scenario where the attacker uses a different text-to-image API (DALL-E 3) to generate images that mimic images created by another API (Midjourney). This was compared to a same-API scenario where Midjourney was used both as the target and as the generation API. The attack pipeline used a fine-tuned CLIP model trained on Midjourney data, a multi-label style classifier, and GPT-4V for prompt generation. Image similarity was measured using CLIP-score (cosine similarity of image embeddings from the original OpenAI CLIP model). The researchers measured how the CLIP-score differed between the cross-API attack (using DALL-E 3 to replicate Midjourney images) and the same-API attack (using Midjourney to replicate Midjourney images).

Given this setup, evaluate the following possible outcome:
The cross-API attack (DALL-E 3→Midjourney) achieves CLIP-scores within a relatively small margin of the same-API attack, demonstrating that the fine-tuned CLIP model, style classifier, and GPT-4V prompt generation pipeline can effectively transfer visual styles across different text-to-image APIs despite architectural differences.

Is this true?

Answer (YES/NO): NO